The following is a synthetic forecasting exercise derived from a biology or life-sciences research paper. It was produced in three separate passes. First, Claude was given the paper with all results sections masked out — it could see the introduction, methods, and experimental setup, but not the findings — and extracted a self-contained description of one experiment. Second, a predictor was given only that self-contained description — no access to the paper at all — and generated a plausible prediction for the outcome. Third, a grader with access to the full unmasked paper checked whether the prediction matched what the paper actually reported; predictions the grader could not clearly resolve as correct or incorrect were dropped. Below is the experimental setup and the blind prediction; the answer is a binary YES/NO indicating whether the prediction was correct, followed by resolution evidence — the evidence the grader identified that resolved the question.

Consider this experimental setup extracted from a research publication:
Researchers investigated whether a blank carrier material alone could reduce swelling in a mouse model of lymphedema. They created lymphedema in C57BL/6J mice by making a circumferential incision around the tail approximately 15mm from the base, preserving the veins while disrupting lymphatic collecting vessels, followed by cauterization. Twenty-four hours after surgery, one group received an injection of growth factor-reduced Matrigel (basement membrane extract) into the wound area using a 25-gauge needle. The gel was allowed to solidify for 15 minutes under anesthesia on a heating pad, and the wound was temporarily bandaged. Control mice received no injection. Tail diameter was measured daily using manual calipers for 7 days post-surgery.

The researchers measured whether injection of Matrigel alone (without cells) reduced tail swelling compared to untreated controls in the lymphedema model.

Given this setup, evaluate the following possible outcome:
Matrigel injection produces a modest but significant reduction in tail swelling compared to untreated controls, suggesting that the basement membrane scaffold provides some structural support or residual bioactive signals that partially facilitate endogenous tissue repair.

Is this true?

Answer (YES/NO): NO